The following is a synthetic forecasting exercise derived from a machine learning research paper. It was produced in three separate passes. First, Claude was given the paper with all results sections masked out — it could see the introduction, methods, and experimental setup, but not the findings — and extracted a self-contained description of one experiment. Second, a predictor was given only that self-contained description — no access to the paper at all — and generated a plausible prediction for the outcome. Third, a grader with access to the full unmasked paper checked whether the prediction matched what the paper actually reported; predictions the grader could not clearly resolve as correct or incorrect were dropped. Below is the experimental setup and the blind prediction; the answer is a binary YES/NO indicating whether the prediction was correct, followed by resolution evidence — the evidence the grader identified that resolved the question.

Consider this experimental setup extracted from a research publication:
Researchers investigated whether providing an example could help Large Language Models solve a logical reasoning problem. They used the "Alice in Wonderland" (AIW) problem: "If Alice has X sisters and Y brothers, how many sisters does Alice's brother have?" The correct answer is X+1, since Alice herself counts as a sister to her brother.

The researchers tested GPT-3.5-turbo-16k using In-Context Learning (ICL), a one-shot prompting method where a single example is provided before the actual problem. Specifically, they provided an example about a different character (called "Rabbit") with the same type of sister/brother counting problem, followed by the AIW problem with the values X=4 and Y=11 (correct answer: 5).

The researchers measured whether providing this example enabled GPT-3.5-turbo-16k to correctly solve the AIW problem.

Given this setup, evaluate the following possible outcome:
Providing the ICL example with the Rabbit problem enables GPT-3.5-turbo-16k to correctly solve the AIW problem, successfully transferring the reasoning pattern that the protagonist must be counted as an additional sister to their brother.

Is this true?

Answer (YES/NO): NO